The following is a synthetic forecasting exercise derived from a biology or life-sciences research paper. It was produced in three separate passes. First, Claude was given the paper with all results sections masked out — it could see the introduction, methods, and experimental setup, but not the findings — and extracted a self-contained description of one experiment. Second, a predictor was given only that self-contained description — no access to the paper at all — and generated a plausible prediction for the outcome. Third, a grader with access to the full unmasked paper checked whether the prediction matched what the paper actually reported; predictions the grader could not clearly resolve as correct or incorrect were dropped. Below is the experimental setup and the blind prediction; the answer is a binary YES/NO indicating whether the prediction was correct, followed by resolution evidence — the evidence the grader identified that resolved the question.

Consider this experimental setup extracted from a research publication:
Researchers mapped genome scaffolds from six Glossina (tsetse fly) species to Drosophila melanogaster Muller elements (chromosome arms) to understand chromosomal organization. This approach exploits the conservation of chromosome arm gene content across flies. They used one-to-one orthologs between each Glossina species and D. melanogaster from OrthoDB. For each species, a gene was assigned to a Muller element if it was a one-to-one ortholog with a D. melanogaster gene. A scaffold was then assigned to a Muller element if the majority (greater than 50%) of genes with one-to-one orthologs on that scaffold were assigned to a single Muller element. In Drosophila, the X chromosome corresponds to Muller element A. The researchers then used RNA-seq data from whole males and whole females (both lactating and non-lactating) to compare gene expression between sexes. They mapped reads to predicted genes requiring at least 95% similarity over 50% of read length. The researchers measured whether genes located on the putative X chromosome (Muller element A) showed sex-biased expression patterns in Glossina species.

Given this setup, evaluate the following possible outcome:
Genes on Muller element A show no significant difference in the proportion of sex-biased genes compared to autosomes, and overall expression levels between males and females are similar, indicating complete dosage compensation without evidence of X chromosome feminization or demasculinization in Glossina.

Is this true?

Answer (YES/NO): NO